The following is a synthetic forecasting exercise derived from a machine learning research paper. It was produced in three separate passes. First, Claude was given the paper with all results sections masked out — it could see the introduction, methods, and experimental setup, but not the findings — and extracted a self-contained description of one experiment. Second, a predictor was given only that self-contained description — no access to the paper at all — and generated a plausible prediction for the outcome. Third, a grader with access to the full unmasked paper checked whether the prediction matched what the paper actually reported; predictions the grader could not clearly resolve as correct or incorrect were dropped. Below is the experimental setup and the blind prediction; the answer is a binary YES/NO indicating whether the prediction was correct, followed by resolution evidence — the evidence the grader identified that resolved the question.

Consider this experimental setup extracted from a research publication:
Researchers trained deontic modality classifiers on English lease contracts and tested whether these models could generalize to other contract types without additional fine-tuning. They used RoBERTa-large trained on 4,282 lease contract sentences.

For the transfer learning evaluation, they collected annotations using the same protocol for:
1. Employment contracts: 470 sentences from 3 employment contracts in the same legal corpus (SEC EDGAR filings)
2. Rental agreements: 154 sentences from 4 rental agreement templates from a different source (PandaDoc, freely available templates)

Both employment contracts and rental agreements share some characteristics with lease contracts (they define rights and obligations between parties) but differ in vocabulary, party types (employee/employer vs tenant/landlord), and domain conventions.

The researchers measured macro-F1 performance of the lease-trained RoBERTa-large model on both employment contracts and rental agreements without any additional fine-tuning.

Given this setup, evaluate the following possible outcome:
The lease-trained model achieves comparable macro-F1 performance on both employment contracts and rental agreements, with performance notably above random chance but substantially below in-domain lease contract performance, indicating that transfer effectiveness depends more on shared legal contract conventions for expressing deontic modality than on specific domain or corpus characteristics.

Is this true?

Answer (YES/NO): NO